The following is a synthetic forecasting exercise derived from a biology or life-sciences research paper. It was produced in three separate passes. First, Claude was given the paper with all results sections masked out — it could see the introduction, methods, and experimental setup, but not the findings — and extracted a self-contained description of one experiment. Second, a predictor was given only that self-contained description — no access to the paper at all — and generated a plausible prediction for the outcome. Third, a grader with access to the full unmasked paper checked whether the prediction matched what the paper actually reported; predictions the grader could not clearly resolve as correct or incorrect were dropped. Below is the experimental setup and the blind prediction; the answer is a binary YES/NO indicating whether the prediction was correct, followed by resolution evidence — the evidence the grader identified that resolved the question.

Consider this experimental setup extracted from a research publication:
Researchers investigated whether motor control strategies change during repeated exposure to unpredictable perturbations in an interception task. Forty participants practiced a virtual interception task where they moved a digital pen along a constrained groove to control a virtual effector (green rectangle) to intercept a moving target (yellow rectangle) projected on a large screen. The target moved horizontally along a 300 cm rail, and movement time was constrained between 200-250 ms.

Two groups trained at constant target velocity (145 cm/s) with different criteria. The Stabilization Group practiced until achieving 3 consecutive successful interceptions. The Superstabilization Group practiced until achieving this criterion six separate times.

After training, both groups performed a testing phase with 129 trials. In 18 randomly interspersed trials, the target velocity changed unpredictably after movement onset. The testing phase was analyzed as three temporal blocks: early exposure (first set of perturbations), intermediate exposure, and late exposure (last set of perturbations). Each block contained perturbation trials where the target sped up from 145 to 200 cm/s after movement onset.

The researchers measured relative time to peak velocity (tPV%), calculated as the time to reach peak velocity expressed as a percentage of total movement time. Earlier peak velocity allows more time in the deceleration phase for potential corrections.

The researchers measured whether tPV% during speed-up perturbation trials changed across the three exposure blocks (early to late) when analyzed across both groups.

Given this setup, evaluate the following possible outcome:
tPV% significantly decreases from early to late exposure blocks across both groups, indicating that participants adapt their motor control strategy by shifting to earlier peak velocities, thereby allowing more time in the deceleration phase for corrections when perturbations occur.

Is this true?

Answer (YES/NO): NO